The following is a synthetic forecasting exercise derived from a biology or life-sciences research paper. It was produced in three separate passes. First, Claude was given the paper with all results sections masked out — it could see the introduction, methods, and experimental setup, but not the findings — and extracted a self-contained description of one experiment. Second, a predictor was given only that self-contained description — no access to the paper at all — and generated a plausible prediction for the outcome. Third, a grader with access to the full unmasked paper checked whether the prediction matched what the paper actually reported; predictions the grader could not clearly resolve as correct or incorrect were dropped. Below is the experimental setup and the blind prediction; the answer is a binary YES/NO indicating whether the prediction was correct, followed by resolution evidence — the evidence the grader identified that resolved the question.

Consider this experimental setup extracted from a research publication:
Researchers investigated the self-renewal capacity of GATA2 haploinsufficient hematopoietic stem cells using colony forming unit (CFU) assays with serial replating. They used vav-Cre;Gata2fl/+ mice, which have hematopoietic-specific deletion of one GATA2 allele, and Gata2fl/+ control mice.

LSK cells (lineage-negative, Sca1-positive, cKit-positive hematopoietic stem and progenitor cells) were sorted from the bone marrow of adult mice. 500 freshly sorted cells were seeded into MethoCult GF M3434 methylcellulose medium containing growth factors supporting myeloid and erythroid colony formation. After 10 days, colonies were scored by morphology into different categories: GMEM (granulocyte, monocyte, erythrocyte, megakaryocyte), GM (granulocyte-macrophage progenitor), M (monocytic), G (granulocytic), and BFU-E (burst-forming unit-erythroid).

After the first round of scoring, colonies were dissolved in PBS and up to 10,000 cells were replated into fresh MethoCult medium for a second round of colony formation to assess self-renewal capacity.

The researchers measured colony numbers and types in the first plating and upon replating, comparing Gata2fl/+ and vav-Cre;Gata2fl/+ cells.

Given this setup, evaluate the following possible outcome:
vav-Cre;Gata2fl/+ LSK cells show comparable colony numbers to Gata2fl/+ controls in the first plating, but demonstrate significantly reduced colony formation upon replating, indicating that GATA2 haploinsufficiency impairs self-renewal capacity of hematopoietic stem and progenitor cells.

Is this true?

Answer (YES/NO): NO